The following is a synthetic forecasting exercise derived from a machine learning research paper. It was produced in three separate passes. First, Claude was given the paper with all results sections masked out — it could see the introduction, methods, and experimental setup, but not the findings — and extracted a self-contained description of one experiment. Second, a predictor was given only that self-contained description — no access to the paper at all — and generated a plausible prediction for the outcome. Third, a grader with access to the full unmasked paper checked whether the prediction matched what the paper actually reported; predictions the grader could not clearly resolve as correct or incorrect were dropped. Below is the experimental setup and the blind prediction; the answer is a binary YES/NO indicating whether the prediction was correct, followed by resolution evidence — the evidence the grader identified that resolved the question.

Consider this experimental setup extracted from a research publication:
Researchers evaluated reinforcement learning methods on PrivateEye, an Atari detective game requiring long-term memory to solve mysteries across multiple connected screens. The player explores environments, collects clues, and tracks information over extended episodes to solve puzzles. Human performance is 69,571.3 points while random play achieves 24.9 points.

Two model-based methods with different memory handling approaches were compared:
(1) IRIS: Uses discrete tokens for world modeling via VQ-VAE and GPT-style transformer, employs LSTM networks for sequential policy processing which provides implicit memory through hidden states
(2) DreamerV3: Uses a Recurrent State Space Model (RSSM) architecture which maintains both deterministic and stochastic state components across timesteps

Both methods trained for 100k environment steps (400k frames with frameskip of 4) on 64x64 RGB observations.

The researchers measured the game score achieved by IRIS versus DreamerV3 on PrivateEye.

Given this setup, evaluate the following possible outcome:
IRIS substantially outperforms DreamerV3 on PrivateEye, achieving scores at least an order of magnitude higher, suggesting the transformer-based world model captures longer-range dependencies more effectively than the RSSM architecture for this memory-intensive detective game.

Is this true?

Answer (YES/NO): NO